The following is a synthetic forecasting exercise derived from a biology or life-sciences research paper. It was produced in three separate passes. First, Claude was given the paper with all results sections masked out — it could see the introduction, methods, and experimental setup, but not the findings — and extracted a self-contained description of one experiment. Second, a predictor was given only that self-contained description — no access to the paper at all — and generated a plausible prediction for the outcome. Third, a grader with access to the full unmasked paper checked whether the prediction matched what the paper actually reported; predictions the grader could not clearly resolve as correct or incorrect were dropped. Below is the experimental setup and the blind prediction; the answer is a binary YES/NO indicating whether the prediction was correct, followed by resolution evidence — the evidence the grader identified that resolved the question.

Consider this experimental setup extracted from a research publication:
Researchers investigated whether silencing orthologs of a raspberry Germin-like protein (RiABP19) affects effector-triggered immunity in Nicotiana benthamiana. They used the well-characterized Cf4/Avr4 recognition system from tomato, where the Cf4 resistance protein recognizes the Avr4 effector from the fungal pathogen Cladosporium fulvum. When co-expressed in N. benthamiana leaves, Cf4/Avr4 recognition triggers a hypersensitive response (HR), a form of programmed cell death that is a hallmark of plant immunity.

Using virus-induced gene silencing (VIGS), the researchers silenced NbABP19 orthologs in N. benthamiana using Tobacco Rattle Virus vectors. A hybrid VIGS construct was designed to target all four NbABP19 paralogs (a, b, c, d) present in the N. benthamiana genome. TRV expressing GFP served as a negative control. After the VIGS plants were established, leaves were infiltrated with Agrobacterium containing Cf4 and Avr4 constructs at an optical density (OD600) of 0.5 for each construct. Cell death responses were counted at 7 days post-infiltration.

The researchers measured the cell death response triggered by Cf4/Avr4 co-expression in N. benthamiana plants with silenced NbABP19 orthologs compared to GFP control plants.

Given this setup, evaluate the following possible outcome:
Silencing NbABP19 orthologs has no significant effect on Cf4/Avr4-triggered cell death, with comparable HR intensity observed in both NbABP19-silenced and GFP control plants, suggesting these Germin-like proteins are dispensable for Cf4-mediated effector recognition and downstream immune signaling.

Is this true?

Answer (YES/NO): NO